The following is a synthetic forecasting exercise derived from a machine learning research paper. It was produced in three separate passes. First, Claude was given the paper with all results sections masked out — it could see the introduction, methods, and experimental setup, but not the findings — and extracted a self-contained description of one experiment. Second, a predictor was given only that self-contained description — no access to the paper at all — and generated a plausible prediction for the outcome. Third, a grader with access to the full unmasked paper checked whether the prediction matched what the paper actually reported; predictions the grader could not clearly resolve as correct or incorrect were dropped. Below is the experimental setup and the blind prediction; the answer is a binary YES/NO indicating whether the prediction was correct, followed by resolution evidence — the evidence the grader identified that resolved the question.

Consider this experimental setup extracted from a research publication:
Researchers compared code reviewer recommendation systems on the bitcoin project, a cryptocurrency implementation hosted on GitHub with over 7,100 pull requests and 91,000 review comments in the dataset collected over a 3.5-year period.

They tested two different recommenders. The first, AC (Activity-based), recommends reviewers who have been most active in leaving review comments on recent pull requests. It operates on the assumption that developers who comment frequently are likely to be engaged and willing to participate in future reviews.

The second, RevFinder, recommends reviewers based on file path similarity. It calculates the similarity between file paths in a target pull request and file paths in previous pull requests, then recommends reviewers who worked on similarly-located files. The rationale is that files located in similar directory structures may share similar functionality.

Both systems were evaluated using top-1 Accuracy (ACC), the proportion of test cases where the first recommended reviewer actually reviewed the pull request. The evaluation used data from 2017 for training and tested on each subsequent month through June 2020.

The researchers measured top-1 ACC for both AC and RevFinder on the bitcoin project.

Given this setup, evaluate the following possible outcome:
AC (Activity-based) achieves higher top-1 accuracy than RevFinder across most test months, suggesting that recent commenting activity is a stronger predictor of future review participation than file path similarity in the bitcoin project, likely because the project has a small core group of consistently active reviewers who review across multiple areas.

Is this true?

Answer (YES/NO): YES